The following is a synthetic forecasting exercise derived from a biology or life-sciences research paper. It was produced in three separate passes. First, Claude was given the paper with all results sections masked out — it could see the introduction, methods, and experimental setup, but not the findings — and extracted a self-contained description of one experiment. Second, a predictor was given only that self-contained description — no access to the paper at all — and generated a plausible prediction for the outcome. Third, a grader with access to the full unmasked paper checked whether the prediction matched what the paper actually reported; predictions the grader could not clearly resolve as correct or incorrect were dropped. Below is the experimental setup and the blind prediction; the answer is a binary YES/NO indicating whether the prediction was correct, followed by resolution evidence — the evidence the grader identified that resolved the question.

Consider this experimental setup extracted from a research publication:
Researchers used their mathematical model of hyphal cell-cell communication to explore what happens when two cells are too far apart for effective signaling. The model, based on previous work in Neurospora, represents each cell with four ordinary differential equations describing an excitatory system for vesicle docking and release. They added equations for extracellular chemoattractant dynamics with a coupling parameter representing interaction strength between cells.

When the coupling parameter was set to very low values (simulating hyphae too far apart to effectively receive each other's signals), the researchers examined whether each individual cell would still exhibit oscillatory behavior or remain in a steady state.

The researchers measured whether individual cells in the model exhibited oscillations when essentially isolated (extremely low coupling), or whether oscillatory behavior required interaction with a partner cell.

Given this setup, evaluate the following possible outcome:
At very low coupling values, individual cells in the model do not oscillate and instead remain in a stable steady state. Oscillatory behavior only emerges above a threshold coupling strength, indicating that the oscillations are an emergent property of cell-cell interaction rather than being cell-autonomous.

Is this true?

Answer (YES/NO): NO